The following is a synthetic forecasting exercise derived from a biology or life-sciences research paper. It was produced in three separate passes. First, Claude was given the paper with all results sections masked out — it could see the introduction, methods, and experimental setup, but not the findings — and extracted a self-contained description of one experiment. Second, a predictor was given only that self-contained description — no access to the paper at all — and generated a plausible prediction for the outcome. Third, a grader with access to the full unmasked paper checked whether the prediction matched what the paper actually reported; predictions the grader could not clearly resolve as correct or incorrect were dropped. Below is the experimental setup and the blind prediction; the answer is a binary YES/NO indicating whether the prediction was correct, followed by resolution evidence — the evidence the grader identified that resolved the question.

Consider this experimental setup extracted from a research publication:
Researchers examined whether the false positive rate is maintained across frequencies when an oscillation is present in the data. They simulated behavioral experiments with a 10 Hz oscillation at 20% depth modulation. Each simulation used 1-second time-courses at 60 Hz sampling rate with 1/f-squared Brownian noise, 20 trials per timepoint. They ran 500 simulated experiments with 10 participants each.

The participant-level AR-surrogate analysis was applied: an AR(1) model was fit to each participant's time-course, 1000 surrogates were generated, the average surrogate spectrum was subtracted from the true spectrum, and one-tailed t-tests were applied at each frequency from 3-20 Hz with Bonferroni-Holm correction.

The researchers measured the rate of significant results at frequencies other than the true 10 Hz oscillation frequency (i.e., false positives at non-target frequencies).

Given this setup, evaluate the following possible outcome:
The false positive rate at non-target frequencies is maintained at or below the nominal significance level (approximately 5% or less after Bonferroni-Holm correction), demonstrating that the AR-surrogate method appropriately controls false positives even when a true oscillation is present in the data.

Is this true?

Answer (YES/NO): YES